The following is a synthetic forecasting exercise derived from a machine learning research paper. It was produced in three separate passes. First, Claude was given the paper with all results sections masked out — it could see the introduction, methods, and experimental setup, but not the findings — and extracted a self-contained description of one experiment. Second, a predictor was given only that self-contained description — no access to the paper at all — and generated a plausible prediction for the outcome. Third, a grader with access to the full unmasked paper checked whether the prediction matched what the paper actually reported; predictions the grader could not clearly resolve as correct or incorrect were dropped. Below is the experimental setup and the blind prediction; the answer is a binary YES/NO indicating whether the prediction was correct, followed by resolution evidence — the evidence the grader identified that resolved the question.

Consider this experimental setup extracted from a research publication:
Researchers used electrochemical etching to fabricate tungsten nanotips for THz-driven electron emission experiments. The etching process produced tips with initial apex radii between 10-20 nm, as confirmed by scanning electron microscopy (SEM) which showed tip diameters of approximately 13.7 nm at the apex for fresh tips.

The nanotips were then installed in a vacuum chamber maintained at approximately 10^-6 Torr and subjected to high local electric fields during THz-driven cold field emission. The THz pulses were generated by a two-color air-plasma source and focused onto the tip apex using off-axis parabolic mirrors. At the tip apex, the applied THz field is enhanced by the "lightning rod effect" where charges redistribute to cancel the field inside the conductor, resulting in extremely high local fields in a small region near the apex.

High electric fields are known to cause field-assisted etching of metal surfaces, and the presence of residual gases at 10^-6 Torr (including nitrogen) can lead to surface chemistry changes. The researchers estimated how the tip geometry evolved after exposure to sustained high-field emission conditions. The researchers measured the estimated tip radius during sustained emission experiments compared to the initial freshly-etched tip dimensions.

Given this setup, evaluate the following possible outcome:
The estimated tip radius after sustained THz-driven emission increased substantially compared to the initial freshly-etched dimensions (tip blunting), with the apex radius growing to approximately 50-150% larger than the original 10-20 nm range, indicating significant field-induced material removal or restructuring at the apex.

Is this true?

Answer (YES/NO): NO